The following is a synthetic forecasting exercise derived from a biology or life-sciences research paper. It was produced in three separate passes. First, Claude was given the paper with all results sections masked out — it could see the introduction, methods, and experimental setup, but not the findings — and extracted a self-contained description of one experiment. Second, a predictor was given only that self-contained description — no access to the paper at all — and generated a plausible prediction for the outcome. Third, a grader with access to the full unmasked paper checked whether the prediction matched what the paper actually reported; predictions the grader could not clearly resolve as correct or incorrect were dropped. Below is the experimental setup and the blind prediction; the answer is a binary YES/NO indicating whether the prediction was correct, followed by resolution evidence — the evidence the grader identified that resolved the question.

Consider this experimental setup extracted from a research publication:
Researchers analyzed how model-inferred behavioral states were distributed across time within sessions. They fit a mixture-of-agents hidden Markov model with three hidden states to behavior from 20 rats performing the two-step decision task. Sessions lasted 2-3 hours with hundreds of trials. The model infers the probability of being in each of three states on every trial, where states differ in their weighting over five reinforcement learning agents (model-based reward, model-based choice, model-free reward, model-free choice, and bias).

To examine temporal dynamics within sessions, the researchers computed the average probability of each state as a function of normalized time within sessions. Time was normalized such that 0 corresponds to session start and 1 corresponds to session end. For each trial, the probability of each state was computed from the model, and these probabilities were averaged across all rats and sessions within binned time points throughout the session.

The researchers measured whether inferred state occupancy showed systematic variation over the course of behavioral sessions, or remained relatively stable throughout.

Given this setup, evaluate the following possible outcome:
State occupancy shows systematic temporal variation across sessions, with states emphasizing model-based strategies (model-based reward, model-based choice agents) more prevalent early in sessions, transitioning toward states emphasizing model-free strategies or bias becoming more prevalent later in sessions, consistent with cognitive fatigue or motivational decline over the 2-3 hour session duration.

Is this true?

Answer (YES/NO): NO